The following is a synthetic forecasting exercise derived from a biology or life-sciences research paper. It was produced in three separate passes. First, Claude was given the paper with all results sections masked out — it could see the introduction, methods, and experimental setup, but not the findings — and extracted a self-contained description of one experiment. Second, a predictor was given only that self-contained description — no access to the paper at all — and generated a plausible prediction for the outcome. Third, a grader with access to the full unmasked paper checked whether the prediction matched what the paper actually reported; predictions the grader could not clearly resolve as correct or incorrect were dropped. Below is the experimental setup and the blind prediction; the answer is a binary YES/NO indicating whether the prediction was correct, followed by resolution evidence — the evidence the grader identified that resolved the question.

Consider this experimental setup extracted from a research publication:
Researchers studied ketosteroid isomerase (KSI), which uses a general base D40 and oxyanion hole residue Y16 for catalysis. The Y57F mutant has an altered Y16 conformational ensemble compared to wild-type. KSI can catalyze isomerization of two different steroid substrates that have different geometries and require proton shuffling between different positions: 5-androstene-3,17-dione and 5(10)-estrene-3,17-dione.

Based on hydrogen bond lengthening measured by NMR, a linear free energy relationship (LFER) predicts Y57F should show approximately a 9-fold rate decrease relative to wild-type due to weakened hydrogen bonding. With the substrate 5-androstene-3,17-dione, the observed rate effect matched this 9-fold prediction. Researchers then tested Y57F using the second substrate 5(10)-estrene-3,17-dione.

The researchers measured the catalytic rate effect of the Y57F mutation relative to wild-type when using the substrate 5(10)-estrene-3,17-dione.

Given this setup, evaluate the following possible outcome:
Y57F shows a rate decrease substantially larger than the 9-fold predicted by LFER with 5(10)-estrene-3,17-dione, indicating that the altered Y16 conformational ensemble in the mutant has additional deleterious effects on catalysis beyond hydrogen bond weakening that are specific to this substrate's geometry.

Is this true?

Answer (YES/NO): NO